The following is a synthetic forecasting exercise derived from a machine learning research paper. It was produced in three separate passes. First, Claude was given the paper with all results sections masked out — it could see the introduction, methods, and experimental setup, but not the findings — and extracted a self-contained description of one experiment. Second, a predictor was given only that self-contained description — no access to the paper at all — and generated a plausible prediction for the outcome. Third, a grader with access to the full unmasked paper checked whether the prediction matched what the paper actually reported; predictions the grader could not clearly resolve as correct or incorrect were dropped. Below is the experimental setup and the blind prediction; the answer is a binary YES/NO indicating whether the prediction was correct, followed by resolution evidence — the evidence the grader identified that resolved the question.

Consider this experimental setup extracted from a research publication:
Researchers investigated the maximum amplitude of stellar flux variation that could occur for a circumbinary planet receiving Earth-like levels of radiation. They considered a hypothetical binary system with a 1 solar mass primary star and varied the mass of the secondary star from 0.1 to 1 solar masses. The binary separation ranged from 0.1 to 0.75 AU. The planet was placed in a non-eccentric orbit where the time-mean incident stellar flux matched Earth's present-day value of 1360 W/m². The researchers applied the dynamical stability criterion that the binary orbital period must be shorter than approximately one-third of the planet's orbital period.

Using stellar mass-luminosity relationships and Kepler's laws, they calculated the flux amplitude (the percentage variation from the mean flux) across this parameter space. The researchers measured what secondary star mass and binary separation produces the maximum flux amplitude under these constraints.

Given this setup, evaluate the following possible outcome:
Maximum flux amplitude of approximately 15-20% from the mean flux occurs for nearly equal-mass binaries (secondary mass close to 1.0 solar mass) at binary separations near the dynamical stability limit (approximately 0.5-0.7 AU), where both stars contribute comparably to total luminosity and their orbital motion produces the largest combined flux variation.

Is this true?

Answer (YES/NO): NO